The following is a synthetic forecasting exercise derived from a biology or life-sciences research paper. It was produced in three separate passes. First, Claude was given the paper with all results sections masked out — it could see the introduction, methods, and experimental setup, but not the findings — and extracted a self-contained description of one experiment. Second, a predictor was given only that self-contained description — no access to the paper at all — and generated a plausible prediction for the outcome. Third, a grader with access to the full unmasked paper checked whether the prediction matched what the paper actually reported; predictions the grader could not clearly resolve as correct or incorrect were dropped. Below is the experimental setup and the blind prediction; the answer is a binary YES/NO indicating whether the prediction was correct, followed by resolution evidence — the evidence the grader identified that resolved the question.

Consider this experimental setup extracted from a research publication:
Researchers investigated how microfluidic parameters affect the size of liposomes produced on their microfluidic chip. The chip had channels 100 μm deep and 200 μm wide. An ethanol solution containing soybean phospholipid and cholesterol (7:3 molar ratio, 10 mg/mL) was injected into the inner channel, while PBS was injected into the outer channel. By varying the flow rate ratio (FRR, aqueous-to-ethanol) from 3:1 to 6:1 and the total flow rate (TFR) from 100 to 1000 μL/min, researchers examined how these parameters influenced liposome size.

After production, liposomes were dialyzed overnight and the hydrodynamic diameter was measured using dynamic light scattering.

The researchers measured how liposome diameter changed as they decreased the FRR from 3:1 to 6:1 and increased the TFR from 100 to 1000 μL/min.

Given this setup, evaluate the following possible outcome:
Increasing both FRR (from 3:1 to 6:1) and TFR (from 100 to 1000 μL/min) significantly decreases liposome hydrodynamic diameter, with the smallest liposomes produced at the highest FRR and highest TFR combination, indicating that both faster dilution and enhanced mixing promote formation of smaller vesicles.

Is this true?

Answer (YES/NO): YES